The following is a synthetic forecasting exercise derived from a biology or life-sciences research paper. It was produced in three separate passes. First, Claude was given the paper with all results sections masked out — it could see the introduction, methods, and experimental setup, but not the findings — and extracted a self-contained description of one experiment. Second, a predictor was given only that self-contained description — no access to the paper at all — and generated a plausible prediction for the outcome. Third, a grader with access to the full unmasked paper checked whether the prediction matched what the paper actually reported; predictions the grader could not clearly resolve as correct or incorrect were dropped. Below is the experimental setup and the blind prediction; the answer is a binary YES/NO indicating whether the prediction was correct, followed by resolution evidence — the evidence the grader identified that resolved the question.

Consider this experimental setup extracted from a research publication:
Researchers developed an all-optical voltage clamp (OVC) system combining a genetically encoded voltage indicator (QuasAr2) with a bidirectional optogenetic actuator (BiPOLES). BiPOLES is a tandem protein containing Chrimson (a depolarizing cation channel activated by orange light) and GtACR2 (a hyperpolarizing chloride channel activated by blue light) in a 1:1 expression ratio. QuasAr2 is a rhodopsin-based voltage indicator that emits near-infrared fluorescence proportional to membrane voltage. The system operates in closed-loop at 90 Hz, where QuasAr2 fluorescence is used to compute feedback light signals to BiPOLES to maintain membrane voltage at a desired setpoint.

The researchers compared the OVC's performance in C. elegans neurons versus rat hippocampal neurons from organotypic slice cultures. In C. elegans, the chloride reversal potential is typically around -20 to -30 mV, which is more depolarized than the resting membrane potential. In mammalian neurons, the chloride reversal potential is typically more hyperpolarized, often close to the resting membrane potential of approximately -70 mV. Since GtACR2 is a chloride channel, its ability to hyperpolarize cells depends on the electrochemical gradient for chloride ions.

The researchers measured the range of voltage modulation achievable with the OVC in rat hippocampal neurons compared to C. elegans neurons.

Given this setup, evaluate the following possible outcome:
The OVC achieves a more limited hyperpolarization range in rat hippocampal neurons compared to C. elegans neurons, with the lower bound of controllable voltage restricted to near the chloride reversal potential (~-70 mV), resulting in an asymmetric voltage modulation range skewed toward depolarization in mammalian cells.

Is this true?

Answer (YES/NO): NO